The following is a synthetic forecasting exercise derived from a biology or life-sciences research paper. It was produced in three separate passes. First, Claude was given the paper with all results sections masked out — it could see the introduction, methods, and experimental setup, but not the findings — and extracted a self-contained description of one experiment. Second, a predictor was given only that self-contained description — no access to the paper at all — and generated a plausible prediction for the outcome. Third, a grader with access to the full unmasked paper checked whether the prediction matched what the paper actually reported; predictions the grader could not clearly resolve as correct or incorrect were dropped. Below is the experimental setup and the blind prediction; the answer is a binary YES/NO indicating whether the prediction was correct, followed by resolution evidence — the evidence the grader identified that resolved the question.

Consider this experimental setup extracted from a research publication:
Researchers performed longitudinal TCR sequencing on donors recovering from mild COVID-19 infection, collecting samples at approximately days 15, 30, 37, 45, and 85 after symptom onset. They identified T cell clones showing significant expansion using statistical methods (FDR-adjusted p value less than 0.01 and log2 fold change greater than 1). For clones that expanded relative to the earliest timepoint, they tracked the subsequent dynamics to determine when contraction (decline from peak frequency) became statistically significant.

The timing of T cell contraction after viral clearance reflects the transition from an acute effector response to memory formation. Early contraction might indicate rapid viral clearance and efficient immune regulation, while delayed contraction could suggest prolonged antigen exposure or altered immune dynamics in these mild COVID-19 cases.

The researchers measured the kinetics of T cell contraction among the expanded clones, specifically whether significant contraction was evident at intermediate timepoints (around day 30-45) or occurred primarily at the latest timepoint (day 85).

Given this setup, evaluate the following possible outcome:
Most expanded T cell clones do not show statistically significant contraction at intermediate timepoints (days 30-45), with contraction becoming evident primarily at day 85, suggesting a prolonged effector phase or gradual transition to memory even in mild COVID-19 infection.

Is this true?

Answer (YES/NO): YES